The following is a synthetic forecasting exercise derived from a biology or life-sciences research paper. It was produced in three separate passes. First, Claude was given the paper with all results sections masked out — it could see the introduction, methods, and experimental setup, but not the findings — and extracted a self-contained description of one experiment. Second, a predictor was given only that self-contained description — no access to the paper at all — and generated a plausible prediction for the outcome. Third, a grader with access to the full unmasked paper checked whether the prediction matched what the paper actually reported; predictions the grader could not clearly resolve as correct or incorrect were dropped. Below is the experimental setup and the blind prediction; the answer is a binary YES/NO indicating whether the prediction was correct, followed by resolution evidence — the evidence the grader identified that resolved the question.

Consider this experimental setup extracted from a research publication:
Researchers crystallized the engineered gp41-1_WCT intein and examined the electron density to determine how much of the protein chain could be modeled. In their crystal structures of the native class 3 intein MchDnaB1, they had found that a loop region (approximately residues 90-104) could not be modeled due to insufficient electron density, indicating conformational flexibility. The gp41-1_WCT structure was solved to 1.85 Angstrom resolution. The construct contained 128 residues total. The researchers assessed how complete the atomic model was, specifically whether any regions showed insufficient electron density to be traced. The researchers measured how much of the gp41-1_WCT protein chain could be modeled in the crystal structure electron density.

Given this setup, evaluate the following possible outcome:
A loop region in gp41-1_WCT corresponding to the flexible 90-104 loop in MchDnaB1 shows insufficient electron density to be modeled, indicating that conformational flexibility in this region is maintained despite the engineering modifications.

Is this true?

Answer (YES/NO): NO